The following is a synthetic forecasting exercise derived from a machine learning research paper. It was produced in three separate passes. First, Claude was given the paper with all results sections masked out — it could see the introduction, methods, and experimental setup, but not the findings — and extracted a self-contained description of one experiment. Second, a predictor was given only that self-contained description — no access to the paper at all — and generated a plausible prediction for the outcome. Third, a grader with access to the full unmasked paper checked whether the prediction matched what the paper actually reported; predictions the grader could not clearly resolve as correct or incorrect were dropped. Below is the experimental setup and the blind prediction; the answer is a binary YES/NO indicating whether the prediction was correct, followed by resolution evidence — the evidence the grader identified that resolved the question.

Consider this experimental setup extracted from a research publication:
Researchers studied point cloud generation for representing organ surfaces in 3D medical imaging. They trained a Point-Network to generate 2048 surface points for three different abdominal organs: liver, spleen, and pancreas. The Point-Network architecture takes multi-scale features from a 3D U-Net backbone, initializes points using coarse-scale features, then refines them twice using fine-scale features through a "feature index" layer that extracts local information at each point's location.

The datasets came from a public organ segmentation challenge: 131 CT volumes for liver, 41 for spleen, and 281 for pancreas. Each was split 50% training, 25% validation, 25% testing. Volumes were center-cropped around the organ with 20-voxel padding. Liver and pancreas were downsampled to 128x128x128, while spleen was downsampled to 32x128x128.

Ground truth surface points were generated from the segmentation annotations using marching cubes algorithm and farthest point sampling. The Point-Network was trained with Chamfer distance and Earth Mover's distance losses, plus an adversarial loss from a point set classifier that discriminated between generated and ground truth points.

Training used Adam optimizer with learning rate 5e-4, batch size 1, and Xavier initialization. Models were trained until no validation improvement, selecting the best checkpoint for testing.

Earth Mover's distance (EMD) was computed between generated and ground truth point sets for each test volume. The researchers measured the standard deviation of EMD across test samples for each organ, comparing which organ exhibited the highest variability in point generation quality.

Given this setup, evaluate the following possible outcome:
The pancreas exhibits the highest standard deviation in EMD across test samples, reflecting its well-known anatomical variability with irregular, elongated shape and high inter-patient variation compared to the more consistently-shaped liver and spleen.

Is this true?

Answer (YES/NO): YES